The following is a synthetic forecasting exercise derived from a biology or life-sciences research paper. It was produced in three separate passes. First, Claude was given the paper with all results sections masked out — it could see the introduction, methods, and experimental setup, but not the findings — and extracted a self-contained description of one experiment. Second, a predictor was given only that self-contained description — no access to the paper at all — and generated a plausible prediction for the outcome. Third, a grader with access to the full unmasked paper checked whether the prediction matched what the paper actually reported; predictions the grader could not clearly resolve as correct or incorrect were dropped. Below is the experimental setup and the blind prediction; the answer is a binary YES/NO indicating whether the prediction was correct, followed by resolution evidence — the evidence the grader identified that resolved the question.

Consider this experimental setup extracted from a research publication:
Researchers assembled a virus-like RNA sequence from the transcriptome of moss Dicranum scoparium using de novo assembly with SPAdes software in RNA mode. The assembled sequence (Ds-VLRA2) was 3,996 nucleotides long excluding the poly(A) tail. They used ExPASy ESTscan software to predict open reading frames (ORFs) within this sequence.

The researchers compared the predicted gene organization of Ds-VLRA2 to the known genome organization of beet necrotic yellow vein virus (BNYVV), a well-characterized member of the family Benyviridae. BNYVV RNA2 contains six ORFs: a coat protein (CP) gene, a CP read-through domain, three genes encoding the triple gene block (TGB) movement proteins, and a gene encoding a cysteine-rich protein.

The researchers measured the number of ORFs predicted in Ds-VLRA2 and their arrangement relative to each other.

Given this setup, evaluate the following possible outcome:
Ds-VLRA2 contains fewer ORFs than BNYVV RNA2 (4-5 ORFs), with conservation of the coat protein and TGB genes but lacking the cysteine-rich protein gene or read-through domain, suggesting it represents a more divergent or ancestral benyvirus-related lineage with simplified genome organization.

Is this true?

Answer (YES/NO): NO